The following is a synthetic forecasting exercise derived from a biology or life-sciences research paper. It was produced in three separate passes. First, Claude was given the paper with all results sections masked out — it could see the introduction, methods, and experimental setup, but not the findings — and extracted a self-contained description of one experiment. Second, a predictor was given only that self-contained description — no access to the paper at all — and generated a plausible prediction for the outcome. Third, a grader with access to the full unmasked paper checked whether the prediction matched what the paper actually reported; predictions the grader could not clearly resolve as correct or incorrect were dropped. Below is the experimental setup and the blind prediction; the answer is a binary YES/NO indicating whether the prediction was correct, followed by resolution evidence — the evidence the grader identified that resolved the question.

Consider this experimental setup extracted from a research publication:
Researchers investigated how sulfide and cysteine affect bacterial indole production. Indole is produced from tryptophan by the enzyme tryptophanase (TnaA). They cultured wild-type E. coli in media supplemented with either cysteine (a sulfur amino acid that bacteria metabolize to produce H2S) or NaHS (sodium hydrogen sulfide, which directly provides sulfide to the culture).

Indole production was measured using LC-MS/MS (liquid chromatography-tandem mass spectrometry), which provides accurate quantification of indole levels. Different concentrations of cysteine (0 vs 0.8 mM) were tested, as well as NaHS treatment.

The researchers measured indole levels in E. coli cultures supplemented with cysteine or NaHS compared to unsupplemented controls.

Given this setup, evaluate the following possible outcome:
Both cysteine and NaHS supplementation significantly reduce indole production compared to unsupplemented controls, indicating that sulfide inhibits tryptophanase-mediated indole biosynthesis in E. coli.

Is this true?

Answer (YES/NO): YES